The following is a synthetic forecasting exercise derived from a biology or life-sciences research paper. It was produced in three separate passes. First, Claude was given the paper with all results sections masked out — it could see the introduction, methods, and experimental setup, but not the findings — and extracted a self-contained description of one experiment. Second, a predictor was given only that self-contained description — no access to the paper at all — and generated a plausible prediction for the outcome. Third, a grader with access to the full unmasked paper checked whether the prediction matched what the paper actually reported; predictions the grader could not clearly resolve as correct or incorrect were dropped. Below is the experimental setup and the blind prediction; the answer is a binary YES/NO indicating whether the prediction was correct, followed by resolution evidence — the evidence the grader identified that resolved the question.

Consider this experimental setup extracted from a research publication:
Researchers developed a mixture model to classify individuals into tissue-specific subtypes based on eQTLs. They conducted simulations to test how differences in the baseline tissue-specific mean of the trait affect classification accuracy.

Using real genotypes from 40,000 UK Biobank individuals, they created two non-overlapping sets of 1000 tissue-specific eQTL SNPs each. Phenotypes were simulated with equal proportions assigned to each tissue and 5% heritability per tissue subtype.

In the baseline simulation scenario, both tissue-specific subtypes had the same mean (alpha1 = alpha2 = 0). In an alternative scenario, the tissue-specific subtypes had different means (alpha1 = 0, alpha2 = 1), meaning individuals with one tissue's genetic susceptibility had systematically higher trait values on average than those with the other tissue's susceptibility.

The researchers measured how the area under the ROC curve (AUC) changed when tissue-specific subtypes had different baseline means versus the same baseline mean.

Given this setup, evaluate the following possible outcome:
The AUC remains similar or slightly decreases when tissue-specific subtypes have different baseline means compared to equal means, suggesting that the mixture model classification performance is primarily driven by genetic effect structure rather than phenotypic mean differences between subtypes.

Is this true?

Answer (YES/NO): NO